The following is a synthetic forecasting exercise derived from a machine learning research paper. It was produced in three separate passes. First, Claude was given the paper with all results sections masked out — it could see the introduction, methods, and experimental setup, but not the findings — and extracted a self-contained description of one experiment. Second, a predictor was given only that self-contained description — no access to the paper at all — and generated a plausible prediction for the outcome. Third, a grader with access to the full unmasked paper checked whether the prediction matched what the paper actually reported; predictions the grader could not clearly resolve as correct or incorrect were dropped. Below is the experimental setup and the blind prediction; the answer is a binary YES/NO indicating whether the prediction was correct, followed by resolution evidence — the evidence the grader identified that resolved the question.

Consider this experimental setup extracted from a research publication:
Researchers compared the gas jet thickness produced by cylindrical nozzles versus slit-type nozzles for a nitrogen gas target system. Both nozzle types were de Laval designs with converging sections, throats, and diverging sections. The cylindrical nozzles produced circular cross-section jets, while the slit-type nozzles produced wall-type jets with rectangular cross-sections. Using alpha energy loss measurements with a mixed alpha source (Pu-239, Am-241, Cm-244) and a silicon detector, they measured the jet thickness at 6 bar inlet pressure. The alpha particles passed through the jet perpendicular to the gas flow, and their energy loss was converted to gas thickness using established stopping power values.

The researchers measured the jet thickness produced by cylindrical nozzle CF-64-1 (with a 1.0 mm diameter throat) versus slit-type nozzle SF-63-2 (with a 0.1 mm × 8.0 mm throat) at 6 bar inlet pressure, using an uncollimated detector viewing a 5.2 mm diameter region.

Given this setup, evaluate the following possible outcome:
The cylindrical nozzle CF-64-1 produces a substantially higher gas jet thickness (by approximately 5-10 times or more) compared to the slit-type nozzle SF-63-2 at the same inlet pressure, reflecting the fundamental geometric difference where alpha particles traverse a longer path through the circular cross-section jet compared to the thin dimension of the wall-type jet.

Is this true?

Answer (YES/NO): NO